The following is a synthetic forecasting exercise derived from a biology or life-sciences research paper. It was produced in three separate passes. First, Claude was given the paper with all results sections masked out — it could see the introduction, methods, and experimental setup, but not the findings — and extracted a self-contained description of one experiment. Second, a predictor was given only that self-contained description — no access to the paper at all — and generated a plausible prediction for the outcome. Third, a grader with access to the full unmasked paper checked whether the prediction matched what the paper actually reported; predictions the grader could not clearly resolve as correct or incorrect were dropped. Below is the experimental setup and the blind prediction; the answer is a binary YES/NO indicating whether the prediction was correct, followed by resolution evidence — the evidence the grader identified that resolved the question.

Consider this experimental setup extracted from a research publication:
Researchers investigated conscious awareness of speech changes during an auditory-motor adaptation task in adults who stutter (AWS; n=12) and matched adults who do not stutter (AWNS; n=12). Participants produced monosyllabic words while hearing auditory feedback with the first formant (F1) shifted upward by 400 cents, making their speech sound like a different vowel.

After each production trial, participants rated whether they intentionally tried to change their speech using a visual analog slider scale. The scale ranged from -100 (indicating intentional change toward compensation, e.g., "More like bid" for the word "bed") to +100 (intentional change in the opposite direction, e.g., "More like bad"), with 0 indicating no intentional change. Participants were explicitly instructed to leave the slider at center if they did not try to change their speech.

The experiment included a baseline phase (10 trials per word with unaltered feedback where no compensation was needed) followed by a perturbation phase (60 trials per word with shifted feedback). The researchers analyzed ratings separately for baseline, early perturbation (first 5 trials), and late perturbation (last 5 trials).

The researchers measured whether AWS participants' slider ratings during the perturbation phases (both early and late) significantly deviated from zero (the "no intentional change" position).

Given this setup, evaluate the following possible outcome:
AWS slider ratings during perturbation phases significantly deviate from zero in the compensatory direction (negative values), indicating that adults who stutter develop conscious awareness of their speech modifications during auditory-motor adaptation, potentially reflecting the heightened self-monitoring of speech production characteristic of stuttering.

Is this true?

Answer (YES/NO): NO